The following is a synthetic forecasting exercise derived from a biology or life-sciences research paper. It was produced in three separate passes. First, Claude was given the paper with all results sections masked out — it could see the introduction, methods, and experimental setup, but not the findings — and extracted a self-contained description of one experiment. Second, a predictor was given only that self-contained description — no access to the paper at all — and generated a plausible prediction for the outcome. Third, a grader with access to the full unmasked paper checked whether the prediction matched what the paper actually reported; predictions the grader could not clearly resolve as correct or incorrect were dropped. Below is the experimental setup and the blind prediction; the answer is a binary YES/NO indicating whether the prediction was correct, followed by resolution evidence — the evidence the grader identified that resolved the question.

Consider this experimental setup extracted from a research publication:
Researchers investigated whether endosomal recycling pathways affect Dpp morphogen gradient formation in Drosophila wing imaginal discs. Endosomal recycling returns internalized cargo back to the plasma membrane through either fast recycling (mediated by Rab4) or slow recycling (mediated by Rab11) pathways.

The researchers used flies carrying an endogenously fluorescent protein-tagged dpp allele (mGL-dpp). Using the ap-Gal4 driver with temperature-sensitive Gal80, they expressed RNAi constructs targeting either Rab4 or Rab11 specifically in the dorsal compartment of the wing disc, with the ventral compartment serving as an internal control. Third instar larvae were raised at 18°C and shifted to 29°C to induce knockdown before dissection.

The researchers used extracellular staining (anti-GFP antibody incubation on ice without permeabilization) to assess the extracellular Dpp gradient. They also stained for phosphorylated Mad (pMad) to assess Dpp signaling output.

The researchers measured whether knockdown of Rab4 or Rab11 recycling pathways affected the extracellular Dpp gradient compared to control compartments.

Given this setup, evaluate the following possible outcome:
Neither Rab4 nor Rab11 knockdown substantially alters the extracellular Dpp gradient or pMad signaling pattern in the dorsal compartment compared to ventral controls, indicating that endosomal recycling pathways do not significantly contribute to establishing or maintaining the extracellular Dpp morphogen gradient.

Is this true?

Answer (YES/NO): YES